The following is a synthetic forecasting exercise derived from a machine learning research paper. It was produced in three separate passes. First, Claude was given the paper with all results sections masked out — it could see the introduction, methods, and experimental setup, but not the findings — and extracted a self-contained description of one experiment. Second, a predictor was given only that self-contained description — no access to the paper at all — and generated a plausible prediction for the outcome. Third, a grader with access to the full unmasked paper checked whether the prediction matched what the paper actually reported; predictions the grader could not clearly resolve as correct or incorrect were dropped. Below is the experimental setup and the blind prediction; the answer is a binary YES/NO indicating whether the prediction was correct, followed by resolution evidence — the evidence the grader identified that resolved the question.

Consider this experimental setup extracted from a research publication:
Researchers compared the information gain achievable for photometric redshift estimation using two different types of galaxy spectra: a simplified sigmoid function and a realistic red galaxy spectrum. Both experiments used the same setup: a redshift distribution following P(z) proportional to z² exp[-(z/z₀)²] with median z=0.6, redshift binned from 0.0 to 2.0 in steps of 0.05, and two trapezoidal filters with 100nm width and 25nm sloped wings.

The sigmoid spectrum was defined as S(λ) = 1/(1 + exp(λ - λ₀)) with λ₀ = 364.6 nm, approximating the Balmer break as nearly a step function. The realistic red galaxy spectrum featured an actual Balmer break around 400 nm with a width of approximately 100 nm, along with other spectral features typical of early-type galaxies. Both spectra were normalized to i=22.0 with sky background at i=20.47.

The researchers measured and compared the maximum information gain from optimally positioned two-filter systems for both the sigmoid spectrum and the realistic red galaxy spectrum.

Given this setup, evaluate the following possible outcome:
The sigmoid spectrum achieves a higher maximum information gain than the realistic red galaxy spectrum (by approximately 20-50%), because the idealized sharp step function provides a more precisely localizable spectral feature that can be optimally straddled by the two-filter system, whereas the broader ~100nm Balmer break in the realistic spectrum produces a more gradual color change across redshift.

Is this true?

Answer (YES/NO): NO